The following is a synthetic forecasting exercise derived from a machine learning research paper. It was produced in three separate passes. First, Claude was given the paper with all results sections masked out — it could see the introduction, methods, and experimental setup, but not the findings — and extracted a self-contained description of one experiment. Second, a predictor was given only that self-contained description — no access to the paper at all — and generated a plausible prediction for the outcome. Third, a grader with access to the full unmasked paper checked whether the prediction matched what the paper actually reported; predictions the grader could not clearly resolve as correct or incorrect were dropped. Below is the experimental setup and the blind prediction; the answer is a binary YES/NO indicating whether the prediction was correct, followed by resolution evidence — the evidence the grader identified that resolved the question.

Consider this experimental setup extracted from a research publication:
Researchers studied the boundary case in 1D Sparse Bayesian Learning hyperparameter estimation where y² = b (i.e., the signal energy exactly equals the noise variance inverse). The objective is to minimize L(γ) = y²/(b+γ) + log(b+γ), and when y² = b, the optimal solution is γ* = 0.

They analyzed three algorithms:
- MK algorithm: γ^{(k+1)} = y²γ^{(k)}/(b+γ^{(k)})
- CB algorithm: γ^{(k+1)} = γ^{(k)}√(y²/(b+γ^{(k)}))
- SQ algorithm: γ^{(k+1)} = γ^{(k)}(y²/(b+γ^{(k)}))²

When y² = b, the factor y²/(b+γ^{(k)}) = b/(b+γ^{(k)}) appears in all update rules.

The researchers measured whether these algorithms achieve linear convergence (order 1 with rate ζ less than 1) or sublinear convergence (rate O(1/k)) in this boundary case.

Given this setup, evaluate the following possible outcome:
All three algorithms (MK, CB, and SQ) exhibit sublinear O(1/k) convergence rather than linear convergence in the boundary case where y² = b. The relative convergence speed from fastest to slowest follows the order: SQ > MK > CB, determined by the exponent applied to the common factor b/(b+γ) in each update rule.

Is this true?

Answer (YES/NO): YES